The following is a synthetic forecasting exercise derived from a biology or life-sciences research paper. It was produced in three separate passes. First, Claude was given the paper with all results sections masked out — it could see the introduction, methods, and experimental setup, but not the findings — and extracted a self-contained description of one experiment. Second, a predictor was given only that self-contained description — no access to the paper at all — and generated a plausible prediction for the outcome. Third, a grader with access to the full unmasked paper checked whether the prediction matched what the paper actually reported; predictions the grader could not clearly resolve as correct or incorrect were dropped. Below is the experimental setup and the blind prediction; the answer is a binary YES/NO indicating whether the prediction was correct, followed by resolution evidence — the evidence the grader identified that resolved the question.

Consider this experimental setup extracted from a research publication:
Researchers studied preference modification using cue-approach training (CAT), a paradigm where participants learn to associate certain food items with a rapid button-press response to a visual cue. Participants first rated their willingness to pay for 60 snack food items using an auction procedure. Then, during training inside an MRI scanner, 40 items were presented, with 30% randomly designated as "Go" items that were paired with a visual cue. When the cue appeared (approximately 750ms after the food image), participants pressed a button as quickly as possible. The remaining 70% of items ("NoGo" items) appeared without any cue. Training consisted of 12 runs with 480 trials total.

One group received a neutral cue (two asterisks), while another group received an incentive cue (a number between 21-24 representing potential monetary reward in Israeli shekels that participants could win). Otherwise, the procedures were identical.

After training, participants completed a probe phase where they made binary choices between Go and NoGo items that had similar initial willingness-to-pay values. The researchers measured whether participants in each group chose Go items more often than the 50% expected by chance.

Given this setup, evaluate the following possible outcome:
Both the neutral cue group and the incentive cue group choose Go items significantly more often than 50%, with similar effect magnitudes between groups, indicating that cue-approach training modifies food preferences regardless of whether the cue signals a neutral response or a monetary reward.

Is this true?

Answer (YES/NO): YES